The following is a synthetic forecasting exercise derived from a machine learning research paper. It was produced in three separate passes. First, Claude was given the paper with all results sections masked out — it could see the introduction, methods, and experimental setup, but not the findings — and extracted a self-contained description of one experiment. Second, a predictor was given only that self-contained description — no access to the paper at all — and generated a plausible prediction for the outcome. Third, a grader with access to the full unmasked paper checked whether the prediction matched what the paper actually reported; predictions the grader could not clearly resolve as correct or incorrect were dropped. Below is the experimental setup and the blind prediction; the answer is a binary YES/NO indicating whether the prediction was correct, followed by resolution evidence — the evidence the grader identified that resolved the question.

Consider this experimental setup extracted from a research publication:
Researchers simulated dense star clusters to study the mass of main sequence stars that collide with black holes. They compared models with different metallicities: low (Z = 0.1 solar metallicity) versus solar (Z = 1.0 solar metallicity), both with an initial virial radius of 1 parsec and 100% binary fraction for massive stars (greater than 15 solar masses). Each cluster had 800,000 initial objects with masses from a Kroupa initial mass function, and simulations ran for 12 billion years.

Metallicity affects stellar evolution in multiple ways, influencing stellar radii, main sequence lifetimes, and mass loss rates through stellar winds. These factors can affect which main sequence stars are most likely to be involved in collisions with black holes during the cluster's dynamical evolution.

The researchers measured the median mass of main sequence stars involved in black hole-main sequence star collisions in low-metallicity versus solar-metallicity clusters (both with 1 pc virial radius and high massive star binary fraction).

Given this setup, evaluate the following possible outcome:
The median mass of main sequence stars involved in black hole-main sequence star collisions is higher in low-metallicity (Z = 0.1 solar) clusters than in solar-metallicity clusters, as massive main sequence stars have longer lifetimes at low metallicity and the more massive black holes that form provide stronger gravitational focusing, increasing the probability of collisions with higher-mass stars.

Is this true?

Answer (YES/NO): NO